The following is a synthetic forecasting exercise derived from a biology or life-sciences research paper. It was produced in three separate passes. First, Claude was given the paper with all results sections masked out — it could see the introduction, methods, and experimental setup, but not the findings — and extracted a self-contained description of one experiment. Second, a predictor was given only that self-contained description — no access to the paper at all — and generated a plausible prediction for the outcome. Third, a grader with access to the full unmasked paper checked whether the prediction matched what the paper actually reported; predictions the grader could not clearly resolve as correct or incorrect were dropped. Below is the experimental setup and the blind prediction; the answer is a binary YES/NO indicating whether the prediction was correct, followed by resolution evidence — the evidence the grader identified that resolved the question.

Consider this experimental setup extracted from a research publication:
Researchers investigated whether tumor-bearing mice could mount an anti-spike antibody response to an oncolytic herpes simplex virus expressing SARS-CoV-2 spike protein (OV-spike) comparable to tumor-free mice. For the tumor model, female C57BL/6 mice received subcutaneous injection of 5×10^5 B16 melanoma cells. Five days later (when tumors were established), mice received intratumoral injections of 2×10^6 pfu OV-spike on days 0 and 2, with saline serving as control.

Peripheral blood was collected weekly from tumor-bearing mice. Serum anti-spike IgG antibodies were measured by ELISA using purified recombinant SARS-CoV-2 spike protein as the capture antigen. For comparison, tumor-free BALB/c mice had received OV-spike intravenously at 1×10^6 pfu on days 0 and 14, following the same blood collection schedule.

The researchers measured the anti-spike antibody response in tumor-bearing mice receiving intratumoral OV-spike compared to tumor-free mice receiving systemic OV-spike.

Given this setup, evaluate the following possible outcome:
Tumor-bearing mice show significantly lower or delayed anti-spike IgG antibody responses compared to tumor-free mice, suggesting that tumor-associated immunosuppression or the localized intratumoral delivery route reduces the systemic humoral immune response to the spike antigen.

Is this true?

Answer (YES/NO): NO